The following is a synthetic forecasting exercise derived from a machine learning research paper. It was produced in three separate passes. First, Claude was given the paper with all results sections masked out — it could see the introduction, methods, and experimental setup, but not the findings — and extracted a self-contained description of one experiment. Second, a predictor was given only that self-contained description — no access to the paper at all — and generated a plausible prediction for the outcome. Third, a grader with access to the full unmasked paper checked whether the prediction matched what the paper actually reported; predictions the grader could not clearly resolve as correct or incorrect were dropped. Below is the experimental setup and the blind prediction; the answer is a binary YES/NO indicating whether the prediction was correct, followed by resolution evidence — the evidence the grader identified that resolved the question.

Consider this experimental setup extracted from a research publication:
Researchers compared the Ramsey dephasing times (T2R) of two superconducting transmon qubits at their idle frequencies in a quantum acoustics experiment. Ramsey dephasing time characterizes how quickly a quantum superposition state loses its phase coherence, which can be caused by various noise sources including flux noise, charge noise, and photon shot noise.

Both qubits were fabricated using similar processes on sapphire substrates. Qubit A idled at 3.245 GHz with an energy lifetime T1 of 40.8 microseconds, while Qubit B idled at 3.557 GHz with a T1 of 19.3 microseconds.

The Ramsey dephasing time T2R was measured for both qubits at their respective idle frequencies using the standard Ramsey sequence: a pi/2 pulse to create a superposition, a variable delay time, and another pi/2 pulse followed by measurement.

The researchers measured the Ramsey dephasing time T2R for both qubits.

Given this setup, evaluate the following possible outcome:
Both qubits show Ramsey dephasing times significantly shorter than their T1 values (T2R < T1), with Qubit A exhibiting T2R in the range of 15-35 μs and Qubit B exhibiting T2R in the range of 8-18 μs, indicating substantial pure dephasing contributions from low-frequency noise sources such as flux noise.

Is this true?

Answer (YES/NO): NO